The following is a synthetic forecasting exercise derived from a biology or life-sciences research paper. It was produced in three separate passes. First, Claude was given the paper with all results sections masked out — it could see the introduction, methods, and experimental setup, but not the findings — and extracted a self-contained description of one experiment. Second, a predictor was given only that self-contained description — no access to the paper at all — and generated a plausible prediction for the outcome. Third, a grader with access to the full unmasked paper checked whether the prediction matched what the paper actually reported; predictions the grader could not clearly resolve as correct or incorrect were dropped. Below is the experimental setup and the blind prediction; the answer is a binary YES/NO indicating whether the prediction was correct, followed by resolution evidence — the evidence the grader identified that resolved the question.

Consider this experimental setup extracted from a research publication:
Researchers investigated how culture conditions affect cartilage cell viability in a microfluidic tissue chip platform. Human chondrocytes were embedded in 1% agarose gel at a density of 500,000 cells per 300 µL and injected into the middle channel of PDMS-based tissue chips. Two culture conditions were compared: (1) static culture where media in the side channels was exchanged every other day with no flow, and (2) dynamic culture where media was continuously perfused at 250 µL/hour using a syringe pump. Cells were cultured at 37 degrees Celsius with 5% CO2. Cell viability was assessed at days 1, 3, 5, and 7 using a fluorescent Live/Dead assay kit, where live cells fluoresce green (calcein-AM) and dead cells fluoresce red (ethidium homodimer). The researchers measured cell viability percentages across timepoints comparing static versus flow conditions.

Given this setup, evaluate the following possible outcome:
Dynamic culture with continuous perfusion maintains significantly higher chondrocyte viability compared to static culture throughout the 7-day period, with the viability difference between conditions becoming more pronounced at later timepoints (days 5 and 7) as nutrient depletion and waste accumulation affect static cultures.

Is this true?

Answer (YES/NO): NO